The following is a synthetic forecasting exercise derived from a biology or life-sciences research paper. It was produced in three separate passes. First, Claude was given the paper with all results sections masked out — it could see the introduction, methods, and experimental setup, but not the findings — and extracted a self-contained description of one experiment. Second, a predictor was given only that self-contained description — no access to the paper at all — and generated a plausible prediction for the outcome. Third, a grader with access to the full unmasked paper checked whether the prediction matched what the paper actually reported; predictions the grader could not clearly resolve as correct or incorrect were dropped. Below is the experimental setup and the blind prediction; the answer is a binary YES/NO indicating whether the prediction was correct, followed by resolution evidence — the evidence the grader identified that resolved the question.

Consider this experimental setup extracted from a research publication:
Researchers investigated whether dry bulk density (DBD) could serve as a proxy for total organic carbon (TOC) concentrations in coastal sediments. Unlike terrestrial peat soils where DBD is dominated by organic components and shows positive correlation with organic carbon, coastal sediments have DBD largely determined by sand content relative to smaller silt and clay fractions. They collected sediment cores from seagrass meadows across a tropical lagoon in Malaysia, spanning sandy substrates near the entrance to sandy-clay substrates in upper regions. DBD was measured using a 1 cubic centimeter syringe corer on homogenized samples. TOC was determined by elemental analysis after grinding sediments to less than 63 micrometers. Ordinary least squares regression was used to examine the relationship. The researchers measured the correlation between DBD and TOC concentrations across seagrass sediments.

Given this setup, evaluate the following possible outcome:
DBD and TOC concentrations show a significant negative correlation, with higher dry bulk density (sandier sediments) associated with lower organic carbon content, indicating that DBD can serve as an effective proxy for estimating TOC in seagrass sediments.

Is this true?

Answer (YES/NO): YES